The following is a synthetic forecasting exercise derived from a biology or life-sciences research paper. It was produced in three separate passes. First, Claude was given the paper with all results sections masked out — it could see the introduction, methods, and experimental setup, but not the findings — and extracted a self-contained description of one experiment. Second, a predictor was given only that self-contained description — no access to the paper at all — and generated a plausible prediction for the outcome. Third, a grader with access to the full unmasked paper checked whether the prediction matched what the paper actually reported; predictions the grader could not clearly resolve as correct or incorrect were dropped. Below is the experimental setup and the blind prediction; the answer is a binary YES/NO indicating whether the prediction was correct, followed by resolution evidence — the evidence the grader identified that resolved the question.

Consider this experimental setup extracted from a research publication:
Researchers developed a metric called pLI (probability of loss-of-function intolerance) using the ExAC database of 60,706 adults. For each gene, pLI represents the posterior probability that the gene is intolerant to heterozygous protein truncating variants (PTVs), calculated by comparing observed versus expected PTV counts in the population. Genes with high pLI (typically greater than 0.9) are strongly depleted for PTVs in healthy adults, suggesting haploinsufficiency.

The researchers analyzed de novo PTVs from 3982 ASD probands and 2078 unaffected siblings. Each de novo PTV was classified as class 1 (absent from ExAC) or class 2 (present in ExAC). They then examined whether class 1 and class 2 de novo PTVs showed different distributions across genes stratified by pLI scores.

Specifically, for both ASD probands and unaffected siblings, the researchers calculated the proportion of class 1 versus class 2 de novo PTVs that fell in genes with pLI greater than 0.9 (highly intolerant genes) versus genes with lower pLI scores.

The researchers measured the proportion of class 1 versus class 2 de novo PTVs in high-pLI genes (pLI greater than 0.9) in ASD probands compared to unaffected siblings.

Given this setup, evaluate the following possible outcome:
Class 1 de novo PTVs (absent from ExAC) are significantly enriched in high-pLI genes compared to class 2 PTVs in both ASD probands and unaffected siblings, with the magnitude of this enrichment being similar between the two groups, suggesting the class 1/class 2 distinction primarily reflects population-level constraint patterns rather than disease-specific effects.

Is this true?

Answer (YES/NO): NO